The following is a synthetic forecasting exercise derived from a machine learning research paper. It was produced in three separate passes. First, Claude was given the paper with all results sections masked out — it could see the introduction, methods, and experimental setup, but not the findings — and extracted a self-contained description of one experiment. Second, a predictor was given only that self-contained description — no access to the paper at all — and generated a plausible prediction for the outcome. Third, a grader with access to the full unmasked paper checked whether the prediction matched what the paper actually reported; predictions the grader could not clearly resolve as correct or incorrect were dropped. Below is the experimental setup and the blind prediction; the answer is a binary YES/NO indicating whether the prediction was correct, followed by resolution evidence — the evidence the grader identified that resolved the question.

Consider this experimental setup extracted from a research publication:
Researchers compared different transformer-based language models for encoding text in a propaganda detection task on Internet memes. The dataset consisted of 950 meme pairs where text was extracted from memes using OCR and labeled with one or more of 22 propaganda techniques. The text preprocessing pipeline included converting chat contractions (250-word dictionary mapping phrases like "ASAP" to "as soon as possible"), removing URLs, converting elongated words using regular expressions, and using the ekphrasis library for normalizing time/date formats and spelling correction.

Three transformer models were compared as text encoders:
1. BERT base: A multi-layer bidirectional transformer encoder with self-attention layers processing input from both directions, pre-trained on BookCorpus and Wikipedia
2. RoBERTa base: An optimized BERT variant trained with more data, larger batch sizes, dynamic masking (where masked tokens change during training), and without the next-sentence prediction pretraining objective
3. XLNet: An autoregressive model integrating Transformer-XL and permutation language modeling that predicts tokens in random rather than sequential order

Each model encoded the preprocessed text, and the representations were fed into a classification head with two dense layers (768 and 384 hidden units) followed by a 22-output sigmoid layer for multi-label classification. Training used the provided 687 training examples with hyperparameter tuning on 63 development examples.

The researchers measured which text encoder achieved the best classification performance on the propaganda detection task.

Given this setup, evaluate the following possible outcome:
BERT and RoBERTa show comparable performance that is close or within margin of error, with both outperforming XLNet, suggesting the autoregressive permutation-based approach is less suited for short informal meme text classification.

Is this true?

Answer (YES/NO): NO